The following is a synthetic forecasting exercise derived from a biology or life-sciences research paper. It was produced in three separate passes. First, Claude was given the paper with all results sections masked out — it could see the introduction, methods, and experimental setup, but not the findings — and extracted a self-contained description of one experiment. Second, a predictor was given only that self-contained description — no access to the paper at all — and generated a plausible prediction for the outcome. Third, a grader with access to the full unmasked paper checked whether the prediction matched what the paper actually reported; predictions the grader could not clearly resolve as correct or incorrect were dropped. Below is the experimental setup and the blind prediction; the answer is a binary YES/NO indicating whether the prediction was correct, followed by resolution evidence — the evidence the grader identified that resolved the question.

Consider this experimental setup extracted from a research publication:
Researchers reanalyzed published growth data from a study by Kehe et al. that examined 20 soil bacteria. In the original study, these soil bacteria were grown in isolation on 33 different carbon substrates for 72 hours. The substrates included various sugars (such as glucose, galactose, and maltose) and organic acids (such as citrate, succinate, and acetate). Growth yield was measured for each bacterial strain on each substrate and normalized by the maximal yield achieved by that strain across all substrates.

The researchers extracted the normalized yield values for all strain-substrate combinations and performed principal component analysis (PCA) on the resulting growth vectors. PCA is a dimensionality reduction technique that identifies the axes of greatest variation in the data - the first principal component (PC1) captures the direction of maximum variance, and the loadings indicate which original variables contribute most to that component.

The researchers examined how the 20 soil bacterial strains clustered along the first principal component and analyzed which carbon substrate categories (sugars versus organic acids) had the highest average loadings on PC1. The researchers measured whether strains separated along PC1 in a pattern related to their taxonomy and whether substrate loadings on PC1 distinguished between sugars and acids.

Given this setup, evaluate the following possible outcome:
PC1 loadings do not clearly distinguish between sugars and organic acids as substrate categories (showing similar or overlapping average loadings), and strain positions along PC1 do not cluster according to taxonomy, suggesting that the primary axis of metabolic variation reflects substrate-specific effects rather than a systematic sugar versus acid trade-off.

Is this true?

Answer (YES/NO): NO